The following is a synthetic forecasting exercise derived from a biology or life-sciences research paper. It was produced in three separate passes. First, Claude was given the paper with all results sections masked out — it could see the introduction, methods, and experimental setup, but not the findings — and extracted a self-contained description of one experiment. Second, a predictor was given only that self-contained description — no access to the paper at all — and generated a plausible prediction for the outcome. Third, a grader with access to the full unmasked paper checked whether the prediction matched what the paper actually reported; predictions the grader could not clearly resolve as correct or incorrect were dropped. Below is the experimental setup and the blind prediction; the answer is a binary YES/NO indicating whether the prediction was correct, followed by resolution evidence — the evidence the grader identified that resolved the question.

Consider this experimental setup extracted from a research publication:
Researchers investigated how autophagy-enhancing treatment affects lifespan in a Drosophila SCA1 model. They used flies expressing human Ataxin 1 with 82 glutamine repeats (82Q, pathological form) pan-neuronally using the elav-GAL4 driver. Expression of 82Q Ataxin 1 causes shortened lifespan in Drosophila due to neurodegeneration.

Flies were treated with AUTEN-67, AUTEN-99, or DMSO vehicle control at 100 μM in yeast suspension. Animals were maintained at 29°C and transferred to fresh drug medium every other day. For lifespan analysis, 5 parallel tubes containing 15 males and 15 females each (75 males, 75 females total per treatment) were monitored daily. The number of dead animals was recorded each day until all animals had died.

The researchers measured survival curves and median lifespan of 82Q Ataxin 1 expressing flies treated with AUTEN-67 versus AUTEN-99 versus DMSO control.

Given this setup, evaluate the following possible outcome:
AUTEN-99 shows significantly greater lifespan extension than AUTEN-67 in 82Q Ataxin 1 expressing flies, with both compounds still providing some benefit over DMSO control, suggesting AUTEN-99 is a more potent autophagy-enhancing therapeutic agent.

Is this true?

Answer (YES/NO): NO